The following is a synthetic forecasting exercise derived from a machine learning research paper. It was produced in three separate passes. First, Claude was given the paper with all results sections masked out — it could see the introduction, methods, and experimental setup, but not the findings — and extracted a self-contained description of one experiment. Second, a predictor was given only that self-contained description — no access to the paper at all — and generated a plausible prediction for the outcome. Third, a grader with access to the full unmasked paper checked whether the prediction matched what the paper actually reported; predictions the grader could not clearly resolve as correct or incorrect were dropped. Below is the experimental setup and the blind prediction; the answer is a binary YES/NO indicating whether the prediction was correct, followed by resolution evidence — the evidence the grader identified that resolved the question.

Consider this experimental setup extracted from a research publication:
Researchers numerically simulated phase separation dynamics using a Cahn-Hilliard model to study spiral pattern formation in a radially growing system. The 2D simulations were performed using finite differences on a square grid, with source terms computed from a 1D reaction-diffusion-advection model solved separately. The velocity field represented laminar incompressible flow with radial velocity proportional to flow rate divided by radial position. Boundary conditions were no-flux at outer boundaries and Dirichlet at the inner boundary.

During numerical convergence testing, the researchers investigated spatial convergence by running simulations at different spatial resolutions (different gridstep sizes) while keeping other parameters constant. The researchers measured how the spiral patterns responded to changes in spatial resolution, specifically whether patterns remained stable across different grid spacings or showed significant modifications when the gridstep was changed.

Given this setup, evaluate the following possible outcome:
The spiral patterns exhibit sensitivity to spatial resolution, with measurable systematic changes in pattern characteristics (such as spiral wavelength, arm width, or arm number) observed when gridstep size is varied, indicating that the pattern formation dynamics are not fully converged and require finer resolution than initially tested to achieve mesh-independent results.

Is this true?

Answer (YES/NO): NO